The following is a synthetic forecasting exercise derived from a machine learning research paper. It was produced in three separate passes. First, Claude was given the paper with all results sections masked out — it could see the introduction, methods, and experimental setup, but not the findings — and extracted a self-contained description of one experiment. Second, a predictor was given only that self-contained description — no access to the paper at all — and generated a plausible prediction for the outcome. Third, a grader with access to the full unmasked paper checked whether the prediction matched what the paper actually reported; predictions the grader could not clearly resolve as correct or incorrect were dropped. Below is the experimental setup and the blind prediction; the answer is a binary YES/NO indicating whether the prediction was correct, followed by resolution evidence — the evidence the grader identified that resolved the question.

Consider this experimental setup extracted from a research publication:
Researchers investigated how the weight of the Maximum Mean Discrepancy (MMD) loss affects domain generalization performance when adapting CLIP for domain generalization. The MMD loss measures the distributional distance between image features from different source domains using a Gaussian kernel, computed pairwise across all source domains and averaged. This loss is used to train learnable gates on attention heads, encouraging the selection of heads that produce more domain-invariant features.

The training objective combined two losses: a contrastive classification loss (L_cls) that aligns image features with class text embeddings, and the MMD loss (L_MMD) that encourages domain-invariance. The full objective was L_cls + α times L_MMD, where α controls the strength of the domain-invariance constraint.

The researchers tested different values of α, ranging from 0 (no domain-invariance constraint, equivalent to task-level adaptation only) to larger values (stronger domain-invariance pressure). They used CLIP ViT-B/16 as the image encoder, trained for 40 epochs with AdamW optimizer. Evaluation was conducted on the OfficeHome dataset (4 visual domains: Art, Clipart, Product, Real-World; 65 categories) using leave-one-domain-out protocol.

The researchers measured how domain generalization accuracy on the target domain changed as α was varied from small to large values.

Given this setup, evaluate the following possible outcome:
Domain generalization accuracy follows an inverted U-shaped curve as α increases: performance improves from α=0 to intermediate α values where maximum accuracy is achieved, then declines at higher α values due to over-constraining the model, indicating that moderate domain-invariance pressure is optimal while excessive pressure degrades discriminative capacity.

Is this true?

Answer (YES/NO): YES